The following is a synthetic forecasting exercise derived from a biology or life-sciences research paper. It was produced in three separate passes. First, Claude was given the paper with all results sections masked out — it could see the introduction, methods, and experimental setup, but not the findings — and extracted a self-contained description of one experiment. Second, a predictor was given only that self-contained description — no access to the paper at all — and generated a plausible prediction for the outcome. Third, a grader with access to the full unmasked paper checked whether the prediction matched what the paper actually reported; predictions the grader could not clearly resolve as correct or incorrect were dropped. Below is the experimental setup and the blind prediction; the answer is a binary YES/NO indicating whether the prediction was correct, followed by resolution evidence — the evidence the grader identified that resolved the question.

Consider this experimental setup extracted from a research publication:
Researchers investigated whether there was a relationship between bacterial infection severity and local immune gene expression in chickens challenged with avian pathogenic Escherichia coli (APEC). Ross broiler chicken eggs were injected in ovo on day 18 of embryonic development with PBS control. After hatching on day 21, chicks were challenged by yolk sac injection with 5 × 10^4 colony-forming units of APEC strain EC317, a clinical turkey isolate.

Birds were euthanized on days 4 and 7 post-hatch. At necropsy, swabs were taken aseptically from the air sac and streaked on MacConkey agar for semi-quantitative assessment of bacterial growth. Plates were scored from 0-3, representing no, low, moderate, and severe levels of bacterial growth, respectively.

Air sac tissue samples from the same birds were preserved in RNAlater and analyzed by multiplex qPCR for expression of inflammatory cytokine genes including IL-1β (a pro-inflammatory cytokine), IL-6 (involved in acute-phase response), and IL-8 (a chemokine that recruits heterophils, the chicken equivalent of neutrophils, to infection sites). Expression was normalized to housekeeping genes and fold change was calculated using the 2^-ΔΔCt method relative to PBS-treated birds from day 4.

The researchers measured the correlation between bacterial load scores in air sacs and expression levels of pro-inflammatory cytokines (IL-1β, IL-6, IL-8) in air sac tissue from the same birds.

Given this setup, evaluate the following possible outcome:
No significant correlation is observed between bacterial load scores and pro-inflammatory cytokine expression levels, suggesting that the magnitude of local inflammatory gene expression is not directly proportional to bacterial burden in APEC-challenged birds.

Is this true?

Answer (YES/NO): NO